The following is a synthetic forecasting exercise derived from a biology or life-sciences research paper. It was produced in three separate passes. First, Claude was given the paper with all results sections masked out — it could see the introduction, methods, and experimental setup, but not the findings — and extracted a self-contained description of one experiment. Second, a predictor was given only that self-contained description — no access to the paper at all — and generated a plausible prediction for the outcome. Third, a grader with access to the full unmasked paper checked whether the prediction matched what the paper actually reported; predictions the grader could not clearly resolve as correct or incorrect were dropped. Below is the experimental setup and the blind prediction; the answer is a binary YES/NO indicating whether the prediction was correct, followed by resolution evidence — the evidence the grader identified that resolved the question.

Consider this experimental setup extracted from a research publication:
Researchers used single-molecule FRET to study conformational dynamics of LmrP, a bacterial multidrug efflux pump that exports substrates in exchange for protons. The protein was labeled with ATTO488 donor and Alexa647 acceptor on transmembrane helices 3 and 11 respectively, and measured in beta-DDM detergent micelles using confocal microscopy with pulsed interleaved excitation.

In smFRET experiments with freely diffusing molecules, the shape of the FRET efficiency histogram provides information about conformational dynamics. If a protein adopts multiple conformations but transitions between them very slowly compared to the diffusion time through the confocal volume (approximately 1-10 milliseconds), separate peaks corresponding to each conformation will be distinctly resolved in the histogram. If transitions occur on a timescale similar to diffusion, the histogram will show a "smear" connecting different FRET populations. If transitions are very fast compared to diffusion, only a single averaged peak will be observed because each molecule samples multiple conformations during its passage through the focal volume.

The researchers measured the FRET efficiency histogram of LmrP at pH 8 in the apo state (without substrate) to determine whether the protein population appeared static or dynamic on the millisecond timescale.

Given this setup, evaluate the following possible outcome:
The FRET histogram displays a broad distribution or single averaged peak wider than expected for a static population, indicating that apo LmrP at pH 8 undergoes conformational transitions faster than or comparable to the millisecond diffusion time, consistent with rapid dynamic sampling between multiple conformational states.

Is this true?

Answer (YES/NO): YES